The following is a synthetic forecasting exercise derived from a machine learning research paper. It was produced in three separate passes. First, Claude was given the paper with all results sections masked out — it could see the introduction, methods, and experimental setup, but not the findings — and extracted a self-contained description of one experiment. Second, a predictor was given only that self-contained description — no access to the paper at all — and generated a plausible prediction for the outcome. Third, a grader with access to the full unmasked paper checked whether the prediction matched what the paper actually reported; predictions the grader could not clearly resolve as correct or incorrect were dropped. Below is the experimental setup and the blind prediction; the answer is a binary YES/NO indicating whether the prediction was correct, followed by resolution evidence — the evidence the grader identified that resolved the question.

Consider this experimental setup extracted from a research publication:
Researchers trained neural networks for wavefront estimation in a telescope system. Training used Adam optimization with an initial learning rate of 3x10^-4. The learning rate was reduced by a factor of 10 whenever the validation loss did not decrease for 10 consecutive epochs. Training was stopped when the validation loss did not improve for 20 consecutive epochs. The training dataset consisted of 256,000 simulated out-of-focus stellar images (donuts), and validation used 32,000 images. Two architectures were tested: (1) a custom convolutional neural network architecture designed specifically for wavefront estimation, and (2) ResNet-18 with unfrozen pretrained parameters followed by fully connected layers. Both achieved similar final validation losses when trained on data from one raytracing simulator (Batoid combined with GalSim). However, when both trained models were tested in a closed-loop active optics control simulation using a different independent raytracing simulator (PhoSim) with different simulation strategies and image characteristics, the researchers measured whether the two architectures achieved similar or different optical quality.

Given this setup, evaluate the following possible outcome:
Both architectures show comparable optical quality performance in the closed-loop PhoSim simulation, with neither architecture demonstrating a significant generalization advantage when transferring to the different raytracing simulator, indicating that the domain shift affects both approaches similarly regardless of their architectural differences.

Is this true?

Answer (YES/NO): NO